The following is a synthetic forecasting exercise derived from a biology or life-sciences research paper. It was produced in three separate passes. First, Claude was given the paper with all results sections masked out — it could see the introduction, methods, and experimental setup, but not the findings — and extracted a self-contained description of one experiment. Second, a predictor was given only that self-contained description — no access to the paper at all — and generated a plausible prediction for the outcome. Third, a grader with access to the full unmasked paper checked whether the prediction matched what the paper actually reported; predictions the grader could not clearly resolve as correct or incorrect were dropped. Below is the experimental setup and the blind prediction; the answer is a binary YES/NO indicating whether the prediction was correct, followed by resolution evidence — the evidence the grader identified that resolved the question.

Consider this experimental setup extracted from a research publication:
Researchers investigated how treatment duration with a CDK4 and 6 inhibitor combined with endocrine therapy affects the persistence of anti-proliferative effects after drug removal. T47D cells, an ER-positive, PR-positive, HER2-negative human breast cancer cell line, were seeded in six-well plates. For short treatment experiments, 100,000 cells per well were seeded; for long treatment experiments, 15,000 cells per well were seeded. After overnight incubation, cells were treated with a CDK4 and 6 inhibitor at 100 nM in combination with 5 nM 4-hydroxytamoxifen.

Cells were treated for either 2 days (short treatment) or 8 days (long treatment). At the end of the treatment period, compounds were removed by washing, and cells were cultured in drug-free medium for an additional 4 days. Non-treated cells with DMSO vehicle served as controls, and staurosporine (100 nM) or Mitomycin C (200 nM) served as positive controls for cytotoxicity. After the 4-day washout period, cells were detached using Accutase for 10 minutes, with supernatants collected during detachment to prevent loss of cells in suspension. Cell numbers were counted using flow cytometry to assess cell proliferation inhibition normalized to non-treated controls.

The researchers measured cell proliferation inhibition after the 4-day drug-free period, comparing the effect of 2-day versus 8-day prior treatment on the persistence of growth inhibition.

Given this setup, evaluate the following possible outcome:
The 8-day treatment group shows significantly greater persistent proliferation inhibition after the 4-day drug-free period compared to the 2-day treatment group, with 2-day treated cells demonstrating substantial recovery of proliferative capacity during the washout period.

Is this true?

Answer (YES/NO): NO